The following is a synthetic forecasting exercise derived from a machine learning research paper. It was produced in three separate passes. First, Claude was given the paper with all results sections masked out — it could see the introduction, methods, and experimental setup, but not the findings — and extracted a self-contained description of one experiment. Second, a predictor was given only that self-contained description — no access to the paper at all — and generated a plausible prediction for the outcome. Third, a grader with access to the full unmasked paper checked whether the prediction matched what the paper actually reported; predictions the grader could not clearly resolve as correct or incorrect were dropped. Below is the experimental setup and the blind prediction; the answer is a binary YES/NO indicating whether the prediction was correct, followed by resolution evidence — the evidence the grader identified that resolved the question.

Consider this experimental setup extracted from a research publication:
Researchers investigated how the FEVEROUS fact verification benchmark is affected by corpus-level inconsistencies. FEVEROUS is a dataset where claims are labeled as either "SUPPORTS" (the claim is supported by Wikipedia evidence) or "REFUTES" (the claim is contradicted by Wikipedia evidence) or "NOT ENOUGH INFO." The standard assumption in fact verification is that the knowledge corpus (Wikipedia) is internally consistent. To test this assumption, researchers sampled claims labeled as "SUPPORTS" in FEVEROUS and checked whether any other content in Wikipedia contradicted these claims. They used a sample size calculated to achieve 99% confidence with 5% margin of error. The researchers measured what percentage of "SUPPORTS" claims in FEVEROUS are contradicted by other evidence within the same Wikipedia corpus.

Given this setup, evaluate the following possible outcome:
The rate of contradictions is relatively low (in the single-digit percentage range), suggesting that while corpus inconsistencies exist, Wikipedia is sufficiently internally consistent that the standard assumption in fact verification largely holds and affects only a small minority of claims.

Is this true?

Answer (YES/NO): NO